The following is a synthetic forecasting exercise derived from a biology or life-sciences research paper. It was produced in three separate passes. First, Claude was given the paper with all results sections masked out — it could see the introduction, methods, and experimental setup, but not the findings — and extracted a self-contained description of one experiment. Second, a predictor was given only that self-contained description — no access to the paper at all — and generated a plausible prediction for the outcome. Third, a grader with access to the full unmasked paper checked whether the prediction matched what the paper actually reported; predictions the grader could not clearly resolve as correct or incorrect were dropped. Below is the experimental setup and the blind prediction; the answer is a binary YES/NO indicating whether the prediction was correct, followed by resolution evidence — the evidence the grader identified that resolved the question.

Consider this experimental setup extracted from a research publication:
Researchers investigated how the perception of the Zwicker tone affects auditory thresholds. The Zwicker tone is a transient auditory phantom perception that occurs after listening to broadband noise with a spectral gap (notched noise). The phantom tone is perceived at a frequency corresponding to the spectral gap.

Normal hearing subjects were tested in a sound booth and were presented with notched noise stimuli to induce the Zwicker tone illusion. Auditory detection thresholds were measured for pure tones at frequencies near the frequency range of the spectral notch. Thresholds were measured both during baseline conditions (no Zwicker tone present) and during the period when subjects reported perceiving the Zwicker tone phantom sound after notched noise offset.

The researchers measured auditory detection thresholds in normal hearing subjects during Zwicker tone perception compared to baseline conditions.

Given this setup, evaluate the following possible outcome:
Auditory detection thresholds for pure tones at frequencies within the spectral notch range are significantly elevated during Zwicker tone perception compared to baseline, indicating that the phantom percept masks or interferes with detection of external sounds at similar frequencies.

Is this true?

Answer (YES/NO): NO